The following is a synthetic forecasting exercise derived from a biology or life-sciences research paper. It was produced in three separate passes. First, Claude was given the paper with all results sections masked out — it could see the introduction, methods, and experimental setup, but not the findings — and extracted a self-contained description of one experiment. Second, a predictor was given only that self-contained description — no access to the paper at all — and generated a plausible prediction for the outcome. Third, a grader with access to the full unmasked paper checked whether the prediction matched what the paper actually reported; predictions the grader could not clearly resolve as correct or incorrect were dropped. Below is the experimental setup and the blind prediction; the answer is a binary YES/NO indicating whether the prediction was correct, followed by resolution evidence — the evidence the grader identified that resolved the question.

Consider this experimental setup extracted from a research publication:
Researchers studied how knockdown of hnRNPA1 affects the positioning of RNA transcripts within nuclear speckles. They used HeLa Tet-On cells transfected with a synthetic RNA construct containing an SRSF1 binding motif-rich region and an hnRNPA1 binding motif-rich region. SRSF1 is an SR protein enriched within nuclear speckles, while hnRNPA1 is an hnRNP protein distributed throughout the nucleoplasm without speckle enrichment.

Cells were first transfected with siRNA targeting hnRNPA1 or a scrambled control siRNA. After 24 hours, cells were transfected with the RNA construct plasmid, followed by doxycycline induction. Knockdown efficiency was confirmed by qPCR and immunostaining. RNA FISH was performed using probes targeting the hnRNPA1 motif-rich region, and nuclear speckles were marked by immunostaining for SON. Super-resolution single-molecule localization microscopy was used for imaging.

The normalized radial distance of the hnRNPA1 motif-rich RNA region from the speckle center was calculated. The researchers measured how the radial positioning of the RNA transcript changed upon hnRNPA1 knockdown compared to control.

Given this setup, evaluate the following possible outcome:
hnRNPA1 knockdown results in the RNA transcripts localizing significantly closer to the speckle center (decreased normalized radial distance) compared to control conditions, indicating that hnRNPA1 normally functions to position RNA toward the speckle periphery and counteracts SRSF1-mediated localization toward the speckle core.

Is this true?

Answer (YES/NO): YES